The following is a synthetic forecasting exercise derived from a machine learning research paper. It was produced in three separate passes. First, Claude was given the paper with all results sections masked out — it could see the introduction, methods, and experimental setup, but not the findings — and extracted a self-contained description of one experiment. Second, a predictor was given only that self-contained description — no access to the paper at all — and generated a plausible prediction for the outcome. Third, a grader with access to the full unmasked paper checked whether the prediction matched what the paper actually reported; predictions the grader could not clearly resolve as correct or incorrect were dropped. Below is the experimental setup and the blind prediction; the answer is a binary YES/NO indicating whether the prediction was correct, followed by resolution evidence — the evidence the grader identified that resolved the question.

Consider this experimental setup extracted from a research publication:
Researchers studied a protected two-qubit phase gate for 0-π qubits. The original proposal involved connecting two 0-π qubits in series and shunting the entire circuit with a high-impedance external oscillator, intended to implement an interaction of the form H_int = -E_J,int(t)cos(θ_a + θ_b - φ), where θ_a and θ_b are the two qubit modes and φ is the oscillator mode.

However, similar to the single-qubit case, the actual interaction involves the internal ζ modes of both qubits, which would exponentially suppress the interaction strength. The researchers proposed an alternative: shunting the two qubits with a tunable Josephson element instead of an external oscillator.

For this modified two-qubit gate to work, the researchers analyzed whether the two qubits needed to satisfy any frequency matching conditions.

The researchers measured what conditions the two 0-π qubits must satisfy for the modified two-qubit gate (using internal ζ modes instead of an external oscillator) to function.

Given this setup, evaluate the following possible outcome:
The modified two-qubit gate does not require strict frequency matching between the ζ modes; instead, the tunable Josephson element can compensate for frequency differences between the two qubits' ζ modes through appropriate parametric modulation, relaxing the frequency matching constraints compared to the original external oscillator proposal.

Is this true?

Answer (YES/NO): NO